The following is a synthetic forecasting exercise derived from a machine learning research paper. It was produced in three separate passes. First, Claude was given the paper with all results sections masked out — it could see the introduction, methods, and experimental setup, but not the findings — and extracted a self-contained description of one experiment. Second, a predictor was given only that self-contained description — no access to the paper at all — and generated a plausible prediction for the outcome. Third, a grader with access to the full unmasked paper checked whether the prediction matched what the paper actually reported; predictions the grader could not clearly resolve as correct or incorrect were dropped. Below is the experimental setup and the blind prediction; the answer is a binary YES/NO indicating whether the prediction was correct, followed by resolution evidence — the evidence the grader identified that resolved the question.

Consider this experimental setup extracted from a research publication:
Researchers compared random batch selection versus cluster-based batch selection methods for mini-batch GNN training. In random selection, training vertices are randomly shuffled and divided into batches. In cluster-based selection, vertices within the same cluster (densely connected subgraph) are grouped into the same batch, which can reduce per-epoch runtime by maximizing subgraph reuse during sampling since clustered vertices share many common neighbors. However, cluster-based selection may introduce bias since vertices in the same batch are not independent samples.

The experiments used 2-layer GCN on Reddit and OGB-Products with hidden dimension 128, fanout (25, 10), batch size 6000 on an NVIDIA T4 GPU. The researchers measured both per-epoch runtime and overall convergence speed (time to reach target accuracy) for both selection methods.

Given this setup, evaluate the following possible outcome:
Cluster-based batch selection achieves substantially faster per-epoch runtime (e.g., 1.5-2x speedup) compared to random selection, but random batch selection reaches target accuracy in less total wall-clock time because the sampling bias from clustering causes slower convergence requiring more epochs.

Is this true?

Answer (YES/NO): YES